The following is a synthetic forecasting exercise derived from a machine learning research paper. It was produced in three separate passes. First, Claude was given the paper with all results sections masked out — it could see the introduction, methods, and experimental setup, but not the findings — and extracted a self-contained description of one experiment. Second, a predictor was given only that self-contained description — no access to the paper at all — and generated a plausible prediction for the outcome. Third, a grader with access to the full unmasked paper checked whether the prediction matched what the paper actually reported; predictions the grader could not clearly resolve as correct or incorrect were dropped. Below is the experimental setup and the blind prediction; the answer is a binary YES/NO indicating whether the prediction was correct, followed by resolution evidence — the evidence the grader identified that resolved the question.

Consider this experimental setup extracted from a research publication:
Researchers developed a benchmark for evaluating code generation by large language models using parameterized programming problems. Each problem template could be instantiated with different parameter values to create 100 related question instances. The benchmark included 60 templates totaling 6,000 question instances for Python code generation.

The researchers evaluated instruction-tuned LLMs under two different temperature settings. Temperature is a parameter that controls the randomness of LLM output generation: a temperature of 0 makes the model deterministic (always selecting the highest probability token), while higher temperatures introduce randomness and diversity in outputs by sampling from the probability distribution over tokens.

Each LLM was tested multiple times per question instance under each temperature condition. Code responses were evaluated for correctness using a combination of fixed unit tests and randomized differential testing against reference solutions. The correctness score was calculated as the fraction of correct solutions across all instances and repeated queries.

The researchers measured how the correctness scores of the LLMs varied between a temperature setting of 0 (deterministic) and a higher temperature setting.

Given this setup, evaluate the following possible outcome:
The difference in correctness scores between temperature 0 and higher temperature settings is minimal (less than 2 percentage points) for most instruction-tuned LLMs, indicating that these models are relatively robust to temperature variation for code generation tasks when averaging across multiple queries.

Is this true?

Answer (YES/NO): NO